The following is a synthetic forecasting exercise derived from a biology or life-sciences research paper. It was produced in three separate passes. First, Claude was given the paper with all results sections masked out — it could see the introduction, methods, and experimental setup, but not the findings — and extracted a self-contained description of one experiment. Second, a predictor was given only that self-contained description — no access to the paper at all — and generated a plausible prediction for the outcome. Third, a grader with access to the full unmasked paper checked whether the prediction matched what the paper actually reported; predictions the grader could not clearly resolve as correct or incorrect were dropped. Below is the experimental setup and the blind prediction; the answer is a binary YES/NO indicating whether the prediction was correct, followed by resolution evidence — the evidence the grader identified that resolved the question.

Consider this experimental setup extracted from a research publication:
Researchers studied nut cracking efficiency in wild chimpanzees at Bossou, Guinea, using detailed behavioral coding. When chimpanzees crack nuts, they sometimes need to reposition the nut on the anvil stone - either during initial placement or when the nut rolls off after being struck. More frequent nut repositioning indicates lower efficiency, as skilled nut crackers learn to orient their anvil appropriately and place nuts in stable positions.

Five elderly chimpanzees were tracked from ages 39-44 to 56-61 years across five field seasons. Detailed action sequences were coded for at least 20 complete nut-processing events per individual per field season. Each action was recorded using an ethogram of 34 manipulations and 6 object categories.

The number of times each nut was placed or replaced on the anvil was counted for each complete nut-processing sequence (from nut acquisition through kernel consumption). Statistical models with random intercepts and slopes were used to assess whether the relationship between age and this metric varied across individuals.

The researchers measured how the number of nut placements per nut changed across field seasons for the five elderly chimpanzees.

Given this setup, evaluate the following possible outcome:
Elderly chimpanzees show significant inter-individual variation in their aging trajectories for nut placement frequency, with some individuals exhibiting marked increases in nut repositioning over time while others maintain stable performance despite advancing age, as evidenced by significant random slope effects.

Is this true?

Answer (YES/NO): NO